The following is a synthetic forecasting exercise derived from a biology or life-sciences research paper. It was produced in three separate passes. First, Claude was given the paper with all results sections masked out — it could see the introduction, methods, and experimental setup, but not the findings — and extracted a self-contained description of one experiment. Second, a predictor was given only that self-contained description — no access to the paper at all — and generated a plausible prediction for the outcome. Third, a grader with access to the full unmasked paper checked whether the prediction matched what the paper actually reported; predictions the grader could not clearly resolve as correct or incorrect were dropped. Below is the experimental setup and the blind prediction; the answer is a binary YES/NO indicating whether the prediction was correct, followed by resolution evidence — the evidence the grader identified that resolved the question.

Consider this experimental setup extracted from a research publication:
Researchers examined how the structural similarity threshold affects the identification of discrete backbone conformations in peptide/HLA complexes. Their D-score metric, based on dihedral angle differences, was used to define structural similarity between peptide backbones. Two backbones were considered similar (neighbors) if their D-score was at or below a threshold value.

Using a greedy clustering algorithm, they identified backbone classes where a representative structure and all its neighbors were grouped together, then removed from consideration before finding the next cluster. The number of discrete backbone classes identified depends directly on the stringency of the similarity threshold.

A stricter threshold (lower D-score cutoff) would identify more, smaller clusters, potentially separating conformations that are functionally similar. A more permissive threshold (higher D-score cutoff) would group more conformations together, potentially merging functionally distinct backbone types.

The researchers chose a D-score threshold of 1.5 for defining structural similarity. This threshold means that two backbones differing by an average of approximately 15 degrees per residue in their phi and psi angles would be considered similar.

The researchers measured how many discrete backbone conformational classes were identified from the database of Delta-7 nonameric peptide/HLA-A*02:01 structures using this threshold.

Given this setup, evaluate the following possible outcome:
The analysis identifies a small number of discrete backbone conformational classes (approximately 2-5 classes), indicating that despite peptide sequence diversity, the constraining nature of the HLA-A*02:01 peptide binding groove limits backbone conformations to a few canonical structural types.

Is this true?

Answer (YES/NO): NO